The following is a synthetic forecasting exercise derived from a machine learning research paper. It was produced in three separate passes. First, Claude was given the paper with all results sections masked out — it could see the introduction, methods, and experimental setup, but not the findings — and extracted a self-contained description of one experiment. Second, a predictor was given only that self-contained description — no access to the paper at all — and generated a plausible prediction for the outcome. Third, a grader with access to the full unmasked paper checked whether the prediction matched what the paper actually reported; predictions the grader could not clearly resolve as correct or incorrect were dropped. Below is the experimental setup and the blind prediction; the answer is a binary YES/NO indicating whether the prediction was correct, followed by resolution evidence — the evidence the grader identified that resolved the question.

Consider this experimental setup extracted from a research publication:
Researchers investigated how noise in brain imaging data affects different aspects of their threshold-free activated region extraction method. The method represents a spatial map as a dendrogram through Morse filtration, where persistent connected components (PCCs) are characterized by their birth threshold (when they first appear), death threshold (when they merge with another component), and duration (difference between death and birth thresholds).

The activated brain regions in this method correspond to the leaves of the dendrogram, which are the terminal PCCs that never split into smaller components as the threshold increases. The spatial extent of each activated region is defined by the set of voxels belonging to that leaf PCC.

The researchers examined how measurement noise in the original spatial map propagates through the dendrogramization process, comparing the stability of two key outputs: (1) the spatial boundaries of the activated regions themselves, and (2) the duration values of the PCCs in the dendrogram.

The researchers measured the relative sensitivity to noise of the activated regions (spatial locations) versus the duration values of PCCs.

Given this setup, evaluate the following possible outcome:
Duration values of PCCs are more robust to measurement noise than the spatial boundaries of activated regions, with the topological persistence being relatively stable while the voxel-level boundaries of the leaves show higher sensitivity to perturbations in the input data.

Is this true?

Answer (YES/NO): NO